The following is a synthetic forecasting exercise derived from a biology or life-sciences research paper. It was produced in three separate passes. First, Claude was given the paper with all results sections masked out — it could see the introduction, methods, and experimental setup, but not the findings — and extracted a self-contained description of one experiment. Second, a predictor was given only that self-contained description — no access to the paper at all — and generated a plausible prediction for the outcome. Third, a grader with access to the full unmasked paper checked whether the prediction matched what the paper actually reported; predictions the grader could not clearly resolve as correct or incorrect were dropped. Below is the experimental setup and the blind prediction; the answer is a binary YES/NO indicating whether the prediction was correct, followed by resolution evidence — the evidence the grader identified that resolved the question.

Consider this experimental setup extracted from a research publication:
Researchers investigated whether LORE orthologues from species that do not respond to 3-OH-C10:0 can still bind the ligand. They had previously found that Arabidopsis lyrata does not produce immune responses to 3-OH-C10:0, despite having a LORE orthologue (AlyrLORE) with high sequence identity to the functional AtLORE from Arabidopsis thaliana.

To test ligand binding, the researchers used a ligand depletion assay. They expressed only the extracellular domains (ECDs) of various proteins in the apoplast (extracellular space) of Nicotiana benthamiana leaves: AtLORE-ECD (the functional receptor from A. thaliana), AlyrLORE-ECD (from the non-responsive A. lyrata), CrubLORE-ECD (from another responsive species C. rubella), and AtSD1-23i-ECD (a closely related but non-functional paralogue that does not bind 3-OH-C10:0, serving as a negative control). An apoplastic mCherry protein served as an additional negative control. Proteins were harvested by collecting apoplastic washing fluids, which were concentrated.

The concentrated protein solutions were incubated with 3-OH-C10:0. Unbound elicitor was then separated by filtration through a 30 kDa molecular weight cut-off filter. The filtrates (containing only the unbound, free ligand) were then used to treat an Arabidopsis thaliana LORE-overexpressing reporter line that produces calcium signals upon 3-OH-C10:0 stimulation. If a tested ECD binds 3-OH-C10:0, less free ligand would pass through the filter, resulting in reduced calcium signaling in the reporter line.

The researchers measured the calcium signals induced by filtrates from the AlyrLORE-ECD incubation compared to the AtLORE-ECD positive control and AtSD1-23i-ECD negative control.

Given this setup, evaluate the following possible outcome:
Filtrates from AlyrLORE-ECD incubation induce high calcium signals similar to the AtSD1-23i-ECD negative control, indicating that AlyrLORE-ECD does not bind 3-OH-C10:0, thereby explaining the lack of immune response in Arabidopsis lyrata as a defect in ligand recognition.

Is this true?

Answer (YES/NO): NO